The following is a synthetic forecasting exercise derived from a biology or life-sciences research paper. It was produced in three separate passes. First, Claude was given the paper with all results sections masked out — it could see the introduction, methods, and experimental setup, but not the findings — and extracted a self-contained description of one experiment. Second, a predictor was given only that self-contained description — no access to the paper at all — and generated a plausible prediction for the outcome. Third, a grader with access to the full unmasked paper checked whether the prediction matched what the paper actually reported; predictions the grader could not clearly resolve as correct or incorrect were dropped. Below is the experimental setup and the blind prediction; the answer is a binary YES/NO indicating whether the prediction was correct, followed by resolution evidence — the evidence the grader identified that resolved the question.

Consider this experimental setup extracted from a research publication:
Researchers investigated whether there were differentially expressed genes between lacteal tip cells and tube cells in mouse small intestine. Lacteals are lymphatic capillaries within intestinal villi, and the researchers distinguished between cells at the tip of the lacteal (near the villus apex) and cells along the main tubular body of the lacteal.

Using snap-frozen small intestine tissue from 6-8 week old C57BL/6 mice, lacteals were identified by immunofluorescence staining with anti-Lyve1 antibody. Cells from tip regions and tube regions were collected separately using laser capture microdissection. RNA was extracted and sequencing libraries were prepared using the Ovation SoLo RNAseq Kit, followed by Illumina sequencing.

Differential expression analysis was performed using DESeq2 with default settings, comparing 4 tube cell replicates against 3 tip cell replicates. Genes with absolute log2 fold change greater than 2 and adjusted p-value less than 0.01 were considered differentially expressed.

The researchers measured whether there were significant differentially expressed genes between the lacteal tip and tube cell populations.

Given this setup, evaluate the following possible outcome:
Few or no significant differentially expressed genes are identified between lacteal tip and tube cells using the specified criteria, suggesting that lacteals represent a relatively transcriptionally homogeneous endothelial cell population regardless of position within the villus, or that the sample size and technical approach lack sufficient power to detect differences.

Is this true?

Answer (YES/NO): YES